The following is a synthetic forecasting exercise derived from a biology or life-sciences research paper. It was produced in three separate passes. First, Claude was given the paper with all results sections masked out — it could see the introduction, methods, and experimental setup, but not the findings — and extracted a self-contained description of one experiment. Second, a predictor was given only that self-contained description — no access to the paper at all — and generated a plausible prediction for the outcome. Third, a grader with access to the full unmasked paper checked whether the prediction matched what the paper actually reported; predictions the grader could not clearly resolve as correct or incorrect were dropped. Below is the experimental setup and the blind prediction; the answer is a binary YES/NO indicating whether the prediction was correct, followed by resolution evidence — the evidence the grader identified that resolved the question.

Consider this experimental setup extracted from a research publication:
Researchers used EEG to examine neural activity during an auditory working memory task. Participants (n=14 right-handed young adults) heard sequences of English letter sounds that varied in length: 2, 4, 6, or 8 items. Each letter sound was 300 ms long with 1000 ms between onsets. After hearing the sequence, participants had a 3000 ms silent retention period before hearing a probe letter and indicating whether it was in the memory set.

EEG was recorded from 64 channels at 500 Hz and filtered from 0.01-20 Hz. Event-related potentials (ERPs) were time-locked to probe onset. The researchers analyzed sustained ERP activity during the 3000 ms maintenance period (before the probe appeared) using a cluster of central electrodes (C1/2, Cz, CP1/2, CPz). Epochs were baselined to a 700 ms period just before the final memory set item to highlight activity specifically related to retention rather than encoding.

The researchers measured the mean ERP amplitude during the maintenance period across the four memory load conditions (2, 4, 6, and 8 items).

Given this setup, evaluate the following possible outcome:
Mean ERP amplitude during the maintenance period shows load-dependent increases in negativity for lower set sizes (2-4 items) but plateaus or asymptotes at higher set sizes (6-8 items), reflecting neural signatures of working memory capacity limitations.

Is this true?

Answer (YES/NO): NO